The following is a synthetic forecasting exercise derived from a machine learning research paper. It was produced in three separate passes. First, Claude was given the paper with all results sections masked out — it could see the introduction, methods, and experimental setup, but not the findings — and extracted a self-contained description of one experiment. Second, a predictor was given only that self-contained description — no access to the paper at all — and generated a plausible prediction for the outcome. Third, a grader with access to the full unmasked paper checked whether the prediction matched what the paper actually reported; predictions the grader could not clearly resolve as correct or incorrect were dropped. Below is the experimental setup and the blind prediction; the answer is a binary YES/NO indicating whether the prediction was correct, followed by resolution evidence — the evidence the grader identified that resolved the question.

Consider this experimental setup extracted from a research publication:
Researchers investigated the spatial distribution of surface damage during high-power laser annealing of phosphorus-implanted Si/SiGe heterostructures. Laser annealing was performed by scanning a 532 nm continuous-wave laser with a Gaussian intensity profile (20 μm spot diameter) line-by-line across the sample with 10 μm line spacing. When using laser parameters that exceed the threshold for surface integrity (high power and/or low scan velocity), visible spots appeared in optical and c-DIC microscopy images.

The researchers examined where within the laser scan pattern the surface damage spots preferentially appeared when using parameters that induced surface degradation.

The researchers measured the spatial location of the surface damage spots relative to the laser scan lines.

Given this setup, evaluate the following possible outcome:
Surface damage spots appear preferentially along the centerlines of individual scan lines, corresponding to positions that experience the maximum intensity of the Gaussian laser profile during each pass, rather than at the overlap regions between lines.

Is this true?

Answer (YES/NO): YES